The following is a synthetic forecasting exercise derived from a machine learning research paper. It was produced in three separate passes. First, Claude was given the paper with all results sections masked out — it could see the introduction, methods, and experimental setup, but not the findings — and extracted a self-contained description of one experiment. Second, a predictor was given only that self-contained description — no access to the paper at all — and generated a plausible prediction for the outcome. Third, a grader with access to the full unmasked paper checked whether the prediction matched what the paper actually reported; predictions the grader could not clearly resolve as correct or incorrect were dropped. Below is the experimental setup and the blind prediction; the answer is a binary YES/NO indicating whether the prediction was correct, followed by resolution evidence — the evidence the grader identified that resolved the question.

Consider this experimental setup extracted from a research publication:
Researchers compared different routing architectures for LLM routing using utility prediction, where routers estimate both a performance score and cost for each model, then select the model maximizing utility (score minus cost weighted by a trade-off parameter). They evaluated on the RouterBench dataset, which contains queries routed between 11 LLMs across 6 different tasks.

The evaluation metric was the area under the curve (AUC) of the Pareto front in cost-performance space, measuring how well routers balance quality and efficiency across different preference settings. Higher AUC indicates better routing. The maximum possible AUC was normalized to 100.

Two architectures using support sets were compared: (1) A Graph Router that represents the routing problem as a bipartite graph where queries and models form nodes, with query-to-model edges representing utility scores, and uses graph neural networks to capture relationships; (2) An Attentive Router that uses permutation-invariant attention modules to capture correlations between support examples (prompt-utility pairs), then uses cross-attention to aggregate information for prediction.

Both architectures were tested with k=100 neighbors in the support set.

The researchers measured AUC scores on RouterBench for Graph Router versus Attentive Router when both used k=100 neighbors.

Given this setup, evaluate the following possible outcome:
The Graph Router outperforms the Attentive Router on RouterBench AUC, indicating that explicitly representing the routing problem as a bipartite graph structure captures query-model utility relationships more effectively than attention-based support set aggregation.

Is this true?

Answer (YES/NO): NO